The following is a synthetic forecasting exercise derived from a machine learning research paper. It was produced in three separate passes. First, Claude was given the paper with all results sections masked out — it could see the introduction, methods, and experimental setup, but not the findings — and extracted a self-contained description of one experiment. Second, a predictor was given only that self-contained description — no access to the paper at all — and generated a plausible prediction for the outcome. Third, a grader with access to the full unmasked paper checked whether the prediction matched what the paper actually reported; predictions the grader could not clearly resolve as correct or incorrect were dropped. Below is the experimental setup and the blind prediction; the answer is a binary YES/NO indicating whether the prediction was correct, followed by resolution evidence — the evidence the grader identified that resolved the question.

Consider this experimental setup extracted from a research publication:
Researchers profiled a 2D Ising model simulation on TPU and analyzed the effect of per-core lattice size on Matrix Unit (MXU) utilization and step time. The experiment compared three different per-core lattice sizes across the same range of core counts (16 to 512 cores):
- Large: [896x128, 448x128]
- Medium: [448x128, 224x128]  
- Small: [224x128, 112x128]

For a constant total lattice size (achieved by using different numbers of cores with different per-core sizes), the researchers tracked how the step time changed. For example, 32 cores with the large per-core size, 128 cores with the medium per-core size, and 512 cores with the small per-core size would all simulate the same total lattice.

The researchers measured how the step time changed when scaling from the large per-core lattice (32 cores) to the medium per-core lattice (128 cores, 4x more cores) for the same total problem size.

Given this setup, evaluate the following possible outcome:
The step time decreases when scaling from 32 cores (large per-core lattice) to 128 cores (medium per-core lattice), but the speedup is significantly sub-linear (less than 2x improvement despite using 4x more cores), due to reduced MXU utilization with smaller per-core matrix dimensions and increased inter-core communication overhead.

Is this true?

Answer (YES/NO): NO